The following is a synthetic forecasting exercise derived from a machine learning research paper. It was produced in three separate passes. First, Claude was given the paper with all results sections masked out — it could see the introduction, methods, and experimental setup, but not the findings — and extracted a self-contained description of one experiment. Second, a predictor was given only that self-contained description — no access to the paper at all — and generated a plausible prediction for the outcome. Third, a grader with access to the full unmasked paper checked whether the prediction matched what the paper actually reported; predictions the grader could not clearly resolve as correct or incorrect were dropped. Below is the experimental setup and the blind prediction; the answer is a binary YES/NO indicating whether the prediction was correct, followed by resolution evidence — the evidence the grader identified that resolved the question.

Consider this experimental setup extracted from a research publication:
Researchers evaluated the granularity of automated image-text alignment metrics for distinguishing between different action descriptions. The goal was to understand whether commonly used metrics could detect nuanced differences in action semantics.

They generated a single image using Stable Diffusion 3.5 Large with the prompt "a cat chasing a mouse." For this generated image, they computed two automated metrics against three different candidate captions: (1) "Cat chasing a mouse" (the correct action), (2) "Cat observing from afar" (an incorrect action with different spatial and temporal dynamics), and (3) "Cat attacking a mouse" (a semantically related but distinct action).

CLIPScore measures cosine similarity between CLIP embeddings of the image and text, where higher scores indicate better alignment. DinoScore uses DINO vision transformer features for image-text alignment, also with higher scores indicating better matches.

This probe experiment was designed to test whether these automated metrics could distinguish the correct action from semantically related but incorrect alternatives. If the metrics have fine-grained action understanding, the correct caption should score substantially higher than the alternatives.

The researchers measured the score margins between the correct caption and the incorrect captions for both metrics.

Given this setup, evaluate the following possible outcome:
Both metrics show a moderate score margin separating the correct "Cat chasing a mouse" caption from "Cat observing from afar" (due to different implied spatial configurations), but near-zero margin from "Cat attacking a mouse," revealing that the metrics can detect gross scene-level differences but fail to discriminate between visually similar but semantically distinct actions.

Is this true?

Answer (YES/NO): NO